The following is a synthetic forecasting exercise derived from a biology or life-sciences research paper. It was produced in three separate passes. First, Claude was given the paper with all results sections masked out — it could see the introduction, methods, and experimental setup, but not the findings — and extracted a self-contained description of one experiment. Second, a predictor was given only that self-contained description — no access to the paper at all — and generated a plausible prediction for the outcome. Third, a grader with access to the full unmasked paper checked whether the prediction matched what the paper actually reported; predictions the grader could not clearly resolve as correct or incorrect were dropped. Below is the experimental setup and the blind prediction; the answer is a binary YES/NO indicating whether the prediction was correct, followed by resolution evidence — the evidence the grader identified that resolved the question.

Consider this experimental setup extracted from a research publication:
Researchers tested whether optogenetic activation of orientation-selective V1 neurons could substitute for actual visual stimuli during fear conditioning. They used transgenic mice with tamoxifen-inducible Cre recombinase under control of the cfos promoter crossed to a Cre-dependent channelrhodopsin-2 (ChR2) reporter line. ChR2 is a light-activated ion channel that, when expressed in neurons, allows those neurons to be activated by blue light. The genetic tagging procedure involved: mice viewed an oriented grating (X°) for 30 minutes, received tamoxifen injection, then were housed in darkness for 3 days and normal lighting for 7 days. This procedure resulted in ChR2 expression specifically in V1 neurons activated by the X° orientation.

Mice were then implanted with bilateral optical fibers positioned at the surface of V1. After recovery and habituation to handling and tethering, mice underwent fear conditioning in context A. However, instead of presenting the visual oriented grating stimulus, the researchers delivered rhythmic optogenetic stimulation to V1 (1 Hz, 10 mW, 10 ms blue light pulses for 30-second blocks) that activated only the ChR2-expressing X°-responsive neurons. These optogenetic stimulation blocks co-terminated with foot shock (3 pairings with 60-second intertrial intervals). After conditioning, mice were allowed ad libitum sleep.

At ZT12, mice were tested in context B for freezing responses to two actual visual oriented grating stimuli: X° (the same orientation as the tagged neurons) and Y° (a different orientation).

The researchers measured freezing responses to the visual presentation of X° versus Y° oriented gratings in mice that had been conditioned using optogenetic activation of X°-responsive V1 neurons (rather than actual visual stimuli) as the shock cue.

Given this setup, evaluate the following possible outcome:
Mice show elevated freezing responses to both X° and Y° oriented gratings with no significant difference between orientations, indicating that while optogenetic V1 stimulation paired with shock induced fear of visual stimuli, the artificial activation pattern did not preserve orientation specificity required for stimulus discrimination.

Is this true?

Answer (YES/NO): NO